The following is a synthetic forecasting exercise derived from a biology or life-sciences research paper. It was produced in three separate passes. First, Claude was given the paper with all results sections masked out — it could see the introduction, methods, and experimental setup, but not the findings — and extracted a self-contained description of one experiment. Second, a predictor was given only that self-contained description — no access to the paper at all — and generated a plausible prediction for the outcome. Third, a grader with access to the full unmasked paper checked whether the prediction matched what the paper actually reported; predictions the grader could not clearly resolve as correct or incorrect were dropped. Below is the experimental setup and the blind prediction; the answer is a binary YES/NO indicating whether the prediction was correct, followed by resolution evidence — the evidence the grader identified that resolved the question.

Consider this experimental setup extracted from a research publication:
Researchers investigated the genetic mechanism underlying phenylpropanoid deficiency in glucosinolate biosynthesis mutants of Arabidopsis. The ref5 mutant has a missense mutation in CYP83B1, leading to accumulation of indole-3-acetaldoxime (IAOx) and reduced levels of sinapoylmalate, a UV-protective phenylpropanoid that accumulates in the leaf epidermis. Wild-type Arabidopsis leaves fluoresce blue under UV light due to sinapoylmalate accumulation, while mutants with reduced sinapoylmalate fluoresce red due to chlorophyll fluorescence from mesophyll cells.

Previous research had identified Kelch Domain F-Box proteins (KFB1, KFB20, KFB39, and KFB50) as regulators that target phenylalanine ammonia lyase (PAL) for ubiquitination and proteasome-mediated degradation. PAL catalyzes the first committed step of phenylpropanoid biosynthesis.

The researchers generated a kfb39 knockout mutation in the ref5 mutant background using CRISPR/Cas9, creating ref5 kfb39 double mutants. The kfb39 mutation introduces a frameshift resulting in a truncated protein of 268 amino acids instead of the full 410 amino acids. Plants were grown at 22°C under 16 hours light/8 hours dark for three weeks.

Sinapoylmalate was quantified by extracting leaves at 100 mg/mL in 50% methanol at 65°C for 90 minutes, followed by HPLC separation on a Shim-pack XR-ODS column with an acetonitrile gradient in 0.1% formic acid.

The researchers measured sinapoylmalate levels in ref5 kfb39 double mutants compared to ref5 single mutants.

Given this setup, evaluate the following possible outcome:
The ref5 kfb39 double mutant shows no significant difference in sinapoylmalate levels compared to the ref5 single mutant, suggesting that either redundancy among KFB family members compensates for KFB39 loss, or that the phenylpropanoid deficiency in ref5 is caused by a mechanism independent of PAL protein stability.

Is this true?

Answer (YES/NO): YES